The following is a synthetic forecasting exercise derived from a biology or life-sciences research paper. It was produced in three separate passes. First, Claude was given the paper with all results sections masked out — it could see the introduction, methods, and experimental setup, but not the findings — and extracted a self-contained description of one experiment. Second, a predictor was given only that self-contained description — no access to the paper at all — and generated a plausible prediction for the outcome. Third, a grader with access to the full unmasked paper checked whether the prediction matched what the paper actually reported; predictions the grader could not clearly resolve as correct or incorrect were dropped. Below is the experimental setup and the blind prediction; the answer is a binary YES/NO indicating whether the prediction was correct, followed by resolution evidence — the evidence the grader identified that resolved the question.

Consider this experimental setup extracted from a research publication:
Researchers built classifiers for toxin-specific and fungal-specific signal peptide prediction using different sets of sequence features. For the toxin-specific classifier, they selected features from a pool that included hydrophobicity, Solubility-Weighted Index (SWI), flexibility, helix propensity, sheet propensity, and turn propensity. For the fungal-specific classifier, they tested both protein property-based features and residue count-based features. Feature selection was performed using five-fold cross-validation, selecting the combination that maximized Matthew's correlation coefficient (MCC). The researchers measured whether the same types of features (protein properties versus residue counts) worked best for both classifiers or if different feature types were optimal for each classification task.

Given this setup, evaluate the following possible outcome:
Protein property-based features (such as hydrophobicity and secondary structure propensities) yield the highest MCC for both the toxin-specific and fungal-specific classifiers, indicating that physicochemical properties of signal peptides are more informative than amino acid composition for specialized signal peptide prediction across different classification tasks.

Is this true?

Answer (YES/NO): NO